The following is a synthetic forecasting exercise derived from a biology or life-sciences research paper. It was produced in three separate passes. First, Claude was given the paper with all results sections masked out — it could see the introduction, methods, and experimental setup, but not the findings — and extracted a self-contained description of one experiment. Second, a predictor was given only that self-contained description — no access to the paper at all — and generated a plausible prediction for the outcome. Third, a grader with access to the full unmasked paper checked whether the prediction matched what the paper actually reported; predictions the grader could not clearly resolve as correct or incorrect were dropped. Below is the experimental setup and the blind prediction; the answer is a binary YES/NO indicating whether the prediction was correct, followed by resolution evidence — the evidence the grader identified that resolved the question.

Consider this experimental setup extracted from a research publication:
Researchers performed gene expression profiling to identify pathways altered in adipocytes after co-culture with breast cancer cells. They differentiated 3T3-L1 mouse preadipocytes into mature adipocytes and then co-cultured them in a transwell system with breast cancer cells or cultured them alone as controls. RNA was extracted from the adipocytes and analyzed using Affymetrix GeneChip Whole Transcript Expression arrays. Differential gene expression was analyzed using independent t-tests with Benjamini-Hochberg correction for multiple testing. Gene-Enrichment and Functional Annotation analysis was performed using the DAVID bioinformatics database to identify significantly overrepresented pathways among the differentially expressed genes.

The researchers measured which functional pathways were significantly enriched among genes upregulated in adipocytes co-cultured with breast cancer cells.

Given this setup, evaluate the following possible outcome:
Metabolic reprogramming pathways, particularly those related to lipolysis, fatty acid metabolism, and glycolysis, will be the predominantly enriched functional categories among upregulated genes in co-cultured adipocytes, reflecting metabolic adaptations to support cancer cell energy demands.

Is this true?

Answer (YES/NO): NO